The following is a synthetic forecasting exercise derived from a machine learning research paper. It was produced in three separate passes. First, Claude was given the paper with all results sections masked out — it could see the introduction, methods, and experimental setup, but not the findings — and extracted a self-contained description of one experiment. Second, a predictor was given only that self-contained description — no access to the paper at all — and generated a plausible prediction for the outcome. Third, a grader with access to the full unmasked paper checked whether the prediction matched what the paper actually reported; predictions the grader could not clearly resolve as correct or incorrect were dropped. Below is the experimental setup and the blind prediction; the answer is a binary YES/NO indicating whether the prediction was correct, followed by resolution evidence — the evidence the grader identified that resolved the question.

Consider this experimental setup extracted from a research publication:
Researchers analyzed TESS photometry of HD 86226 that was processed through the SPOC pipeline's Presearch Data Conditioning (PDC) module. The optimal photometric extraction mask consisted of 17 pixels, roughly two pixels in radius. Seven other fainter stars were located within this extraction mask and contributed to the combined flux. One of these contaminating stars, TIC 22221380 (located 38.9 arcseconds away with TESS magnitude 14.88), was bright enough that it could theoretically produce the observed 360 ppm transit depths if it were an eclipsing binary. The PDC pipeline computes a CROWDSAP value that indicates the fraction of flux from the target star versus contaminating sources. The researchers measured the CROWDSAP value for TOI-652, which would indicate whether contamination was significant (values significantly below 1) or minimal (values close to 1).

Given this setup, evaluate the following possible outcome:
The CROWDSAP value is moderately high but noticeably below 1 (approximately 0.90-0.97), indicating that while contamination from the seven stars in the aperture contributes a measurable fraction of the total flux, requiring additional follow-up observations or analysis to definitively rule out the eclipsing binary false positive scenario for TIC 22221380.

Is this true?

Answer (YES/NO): NO